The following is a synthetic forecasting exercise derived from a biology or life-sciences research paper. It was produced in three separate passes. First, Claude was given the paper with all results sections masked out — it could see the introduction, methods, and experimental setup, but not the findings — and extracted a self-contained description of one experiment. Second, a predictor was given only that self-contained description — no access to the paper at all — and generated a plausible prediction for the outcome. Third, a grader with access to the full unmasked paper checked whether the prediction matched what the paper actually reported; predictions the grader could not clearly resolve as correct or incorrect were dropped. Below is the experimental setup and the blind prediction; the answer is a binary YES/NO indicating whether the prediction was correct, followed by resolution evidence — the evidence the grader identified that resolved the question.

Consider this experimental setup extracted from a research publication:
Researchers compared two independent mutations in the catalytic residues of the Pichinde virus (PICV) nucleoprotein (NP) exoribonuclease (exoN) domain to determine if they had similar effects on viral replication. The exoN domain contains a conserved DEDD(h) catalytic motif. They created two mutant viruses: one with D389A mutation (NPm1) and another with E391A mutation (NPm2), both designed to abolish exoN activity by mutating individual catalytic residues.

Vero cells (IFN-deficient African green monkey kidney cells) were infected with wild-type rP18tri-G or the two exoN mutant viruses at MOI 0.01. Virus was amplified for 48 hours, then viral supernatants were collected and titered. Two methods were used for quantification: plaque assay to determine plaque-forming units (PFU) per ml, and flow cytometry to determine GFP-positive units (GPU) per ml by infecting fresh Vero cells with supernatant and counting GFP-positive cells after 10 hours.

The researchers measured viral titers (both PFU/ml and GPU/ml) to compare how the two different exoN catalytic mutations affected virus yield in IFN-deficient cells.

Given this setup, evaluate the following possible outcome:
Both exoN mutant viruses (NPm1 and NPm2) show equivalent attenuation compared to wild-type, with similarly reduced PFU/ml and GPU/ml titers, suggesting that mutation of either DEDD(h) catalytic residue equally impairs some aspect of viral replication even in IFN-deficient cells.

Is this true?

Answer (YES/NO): NO